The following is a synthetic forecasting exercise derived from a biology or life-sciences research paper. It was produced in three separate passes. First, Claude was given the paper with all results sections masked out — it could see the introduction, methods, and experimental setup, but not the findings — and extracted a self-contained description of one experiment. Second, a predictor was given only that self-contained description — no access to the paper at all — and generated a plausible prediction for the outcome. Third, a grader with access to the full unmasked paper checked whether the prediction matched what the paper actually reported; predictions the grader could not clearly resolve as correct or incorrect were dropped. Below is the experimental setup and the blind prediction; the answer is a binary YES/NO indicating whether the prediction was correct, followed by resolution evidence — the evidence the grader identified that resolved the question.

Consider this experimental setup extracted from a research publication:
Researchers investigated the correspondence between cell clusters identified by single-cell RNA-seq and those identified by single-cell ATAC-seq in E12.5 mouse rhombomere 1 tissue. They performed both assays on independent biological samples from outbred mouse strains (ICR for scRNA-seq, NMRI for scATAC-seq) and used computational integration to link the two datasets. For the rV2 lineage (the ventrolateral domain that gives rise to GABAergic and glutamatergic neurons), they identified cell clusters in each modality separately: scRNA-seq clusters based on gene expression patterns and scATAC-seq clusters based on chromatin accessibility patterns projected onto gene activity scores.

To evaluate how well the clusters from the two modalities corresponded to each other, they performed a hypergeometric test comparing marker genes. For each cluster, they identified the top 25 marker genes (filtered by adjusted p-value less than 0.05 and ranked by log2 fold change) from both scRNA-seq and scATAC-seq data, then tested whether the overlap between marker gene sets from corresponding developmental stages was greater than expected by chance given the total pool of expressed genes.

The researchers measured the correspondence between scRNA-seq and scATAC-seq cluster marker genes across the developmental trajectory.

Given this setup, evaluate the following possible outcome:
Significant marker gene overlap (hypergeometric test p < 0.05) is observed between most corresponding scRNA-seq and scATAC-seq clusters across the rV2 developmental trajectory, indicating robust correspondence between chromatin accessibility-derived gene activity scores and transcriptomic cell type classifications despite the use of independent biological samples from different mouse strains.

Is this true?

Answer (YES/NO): YES